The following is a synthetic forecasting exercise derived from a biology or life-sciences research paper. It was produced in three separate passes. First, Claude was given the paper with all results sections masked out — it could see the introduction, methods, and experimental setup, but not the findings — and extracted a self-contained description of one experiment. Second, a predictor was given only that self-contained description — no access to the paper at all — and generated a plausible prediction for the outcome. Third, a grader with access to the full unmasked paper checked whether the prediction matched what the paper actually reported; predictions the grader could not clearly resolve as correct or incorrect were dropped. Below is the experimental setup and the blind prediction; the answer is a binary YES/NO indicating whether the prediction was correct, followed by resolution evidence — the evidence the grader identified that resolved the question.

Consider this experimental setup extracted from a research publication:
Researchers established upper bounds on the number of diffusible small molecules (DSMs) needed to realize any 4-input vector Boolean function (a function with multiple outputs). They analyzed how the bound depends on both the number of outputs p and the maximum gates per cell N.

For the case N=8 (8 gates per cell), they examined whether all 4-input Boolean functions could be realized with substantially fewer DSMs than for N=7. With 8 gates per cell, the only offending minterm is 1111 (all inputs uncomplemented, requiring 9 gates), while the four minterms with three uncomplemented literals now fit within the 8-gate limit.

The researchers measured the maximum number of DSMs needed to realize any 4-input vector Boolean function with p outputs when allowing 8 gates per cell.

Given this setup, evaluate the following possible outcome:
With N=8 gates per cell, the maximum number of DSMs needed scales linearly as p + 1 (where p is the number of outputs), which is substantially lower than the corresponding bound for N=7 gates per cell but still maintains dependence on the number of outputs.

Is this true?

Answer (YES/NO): YES